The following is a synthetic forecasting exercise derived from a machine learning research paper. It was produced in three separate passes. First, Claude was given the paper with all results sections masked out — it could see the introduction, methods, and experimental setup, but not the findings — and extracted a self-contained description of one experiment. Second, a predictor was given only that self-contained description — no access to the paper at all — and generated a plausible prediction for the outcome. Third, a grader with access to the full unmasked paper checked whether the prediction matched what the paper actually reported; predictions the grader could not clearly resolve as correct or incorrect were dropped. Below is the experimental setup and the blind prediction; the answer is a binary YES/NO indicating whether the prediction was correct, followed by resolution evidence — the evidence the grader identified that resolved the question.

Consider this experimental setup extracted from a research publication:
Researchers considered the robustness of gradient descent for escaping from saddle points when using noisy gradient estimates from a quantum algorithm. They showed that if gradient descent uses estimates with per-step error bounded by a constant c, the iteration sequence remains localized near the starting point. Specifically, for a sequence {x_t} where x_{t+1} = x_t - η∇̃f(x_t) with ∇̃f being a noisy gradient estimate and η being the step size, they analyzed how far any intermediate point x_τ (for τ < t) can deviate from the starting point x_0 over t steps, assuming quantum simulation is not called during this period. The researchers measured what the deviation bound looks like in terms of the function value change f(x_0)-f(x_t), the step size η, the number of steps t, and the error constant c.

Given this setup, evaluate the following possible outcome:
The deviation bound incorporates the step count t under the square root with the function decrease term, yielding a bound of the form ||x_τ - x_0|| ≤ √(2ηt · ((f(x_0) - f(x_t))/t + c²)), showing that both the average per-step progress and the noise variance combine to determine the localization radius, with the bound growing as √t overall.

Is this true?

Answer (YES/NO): NO